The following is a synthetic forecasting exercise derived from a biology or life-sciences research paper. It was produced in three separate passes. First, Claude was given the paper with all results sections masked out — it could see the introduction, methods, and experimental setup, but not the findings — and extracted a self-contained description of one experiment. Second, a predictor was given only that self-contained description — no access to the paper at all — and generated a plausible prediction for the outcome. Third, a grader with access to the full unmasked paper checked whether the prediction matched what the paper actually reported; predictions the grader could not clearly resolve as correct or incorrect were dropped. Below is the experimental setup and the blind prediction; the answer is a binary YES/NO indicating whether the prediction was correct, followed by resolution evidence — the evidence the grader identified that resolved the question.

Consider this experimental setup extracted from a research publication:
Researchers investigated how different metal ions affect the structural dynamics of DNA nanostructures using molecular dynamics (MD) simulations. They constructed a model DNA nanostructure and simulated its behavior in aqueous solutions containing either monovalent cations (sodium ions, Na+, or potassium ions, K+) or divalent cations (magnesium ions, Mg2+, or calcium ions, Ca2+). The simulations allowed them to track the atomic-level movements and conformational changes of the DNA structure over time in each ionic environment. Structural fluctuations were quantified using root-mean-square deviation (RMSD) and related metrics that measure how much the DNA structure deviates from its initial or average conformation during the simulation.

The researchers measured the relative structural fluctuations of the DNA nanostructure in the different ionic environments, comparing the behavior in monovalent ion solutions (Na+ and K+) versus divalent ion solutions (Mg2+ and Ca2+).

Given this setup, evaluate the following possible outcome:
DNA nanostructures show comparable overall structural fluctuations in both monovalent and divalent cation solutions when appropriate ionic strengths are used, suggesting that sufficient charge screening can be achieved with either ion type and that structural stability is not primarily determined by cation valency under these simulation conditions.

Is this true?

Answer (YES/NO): NO